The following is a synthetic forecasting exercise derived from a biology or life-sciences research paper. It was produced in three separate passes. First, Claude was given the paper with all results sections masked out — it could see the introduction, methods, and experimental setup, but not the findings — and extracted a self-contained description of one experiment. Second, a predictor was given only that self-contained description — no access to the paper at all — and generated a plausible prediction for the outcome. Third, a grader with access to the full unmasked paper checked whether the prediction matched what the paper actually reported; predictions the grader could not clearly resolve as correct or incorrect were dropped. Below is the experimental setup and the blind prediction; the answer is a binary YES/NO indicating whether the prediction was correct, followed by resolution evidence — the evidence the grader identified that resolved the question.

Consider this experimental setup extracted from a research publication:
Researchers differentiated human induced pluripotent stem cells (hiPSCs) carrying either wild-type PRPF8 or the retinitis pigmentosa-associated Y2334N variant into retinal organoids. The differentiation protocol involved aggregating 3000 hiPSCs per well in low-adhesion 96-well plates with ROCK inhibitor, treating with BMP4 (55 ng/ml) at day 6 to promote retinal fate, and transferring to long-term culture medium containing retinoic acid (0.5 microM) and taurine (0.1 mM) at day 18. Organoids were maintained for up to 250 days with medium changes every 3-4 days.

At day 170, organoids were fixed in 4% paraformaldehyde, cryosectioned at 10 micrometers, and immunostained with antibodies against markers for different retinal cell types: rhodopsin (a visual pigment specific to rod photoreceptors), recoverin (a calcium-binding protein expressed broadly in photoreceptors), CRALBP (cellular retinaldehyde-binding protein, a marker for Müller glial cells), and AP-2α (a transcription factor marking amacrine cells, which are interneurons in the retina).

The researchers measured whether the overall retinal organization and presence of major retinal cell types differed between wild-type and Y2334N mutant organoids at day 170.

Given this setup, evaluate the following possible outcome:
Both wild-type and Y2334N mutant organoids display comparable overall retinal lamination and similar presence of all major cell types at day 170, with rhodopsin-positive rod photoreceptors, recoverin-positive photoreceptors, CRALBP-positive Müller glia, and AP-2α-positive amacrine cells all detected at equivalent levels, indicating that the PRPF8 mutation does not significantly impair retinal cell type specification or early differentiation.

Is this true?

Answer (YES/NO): YES